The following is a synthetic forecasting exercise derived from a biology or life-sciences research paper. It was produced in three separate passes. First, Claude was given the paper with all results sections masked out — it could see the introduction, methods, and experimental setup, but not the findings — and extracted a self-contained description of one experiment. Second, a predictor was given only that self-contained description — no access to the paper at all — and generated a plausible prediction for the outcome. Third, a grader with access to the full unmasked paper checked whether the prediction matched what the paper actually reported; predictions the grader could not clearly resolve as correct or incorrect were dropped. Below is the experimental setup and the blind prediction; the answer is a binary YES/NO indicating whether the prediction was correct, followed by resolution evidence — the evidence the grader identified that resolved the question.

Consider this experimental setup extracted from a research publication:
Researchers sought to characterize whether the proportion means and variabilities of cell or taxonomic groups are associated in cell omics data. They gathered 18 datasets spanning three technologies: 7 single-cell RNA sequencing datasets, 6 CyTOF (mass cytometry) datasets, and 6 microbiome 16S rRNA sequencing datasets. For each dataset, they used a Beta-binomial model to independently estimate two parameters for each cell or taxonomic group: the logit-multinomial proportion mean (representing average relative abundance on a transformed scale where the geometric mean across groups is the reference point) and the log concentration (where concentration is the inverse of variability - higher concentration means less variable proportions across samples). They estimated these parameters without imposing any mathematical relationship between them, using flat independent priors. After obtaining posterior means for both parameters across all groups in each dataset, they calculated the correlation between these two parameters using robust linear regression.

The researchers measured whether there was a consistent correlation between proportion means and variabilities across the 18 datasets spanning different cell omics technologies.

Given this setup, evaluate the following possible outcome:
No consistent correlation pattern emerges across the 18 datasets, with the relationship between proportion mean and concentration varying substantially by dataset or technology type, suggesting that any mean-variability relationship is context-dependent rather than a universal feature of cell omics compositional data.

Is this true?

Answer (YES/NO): NO